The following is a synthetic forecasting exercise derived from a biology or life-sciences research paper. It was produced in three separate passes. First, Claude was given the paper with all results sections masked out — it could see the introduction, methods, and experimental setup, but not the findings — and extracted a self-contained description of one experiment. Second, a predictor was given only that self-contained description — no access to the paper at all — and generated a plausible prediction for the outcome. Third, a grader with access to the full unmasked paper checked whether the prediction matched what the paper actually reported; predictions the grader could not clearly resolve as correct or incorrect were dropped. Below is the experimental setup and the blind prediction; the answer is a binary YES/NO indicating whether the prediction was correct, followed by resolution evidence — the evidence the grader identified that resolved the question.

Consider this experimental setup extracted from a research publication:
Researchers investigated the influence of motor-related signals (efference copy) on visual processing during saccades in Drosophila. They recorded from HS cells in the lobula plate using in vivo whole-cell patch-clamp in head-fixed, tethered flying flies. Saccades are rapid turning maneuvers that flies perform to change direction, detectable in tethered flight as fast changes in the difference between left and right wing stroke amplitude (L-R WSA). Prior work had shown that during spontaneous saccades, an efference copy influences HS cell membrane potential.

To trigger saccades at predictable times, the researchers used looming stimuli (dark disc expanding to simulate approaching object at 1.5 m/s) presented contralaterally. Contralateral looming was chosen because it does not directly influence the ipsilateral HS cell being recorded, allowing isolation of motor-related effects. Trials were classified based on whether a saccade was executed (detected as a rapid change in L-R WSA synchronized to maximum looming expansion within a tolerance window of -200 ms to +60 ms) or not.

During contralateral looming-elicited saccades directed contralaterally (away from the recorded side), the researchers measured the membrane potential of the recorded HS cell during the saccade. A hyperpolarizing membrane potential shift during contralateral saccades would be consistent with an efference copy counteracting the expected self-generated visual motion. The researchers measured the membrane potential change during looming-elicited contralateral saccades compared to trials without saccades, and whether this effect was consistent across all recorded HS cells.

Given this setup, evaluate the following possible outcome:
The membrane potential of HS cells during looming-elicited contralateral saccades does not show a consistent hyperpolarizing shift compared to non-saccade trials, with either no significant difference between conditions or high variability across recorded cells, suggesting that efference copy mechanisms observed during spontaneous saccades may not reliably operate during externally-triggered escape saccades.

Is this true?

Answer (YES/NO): NO